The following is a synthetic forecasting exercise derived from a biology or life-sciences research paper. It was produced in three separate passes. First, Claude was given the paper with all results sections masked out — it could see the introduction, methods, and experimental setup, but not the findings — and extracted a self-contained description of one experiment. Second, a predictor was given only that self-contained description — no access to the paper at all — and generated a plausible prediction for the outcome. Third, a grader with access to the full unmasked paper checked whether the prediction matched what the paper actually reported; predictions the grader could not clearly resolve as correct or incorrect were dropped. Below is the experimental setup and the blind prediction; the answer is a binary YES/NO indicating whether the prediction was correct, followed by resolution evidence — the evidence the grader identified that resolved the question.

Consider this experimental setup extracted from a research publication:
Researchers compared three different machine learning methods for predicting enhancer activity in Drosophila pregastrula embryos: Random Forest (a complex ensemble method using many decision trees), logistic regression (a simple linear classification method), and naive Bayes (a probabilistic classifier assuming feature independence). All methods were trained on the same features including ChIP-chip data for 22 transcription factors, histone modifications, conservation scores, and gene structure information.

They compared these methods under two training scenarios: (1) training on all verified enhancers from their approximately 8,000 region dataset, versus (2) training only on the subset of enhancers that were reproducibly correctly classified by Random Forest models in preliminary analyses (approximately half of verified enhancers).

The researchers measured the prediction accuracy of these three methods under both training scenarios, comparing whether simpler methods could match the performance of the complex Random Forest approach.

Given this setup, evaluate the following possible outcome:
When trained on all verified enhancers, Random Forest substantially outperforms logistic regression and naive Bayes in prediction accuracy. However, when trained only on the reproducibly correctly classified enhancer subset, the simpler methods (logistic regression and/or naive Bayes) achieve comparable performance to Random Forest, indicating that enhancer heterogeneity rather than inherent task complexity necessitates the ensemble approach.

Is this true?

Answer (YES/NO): NO